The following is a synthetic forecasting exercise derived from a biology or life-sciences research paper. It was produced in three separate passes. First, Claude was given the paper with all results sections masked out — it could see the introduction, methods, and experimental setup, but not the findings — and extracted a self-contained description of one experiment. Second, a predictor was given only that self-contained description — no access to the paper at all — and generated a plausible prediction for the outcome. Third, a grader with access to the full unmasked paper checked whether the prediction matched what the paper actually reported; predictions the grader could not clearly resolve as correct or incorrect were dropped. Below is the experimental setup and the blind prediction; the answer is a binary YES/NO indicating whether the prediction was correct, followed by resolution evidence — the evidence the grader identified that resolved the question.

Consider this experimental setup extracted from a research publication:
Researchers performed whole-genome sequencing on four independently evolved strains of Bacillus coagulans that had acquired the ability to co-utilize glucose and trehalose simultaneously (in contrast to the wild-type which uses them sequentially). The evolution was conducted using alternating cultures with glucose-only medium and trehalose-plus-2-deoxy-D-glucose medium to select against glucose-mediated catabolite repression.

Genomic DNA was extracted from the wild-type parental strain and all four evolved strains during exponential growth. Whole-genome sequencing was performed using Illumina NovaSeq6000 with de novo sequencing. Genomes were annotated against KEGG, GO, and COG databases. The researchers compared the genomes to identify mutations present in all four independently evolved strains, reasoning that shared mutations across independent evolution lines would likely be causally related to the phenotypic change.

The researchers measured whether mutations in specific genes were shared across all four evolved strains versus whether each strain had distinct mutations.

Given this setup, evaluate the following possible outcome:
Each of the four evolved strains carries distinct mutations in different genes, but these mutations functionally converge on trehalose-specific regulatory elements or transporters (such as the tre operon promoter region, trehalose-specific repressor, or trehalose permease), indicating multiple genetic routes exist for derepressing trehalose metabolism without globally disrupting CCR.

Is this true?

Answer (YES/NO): NO